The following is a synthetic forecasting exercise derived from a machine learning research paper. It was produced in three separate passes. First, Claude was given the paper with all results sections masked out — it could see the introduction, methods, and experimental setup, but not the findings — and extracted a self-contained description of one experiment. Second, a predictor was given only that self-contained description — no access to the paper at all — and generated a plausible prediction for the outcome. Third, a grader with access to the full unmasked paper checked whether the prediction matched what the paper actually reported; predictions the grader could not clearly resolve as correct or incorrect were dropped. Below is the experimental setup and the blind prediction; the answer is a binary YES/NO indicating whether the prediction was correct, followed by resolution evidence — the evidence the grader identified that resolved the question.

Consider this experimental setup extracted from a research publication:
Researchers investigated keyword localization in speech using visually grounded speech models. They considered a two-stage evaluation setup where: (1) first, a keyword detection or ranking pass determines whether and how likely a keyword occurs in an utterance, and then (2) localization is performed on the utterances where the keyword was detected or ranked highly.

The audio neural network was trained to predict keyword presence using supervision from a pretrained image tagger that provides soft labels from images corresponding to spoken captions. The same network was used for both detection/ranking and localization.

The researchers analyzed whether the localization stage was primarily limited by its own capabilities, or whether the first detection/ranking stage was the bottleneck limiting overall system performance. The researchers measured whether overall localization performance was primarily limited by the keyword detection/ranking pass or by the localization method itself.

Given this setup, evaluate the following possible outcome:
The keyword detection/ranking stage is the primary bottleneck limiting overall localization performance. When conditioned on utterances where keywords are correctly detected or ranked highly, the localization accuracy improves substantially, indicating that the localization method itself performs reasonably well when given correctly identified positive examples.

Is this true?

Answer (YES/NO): YES